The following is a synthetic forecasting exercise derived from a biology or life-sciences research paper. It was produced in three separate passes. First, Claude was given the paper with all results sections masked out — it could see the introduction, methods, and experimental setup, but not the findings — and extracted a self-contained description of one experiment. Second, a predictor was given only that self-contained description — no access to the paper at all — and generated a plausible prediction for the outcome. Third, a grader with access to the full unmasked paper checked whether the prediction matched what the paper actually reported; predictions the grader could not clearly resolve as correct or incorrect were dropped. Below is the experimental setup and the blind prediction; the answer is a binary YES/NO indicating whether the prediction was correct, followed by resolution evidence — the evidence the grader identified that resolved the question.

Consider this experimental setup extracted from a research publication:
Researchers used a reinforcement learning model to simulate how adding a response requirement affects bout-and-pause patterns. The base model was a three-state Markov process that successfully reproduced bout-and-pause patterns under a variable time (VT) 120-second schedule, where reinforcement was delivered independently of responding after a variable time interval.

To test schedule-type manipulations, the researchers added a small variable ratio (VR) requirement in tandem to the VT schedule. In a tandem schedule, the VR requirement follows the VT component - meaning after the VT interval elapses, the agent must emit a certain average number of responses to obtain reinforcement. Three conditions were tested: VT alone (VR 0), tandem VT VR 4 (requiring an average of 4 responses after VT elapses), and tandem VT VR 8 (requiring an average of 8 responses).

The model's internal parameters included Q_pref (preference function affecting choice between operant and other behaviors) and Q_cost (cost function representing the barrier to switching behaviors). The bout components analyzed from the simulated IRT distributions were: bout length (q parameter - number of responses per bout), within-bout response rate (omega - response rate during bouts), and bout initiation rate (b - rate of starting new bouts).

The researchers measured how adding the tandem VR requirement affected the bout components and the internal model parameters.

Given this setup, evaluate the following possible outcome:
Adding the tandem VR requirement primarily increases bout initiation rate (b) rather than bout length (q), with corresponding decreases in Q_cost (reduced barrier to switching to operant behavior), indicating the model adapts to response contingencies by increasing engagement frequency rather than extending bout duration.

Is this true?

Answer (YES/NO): NO